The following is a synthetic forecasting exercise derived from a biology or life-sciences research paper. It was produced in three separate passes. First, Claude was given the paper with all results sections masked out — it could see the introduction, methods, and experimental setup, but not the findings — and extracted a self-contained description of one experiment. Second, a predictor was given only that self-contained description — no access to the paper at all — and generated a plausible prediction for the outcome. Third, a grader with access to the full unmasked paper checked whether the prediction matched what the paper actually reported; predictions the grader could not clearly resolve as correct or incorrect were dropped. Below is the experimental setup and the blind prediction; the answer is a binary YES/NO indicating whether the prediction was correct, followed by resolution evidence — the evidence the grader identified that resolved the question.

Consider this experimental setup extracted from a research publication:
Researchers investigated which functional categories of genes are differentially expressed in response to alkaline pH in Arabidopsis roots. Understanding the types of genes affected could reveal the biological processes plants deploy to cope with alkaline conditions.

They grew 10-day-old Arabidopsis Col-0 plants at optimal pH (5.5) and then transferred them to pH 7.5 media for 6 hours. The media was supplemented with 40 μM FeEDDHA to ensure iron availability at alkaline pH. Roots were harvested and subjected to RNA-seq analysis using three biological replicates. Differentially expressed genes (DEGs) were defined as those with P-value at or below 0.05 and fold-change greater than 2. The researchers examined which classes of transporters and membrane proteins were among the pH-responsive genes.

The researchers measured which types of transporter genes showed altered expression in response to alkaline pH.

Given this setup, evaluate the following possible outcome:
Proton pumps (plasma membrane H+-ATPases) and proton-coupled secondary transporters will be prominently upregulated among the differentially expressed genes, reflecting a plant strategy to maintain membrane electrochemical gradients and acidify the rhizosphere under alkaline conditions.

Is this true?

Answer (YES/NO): NO